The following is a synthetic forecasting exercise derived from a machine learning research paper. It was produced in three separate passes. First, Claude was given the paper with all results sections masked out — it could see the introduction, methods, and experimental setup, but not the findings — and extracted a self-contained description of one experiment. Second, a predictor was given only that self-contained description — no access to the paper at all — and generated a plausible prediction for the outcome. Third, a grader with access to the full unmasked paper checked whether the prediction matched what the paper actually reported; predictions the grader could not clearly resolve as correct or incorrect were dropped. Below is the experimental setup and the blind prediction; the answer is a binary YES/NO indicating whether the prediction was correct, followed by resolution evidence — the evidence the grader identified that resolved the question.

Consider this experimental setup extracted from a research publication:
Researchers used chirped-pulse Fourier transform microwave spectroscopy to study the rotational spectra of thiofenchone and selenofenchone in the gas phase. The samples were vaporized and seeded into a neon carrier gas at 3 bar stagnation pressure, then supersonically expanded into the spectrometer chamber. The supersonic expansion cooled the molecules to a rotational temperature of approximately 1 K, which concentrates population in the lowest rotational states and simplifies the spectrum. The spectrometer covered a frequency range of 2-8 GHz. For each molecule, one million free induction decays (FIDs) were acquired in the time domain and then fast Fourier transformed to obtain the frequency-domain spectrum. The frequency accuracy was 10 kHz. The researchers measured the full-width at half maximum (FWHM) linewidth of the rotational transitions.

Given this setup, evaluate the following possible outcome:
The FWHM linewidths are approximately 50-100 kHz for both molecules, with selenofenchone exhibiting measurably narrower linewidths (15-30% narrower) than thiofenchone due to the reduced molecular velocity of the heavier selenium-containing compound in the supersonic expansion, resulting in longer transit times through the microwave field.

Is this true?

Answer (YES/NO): NO